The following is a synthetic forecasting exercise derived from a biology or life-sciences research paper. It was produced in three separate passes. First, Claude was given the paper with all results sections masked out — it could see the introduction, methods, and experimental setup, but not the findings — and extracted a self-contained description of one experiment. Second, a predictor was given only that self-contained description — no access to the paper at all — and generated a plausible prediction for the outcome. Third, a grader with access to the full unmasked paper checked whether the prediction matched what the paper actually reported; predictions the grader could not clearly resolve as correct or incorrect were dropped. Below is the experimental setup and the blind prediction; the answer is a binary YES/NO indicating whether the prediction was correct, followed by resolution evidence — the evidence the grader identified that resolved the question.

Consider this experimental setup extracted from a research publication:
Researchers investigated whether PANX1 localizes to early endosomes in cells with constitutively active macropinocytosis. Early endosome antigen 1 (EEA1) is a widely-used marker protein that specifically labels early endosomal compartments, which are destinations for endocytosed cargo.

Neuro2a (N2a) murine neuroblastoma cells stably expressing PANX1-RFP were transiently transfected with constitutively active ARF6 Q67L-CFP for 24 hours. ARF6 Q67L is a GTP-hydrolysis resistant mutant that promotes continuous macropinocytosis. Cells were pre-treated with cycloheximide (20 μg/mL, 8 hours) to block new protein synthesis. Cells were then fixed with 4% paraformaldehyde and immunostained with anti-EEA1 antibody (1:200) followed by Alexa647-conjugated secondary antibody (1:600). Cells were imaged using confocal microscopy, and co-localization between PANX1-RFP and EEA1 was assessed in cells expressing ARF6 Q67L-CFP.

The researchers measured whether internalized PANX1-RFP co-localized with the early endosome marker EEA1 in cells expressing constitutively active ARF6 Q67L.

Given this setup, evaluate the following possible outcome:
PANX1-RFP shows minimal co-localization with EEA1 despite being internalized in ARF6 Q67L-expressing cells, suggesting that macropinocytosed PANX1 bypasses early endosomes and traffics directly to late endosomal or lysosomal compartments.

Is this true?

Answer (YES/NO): NO